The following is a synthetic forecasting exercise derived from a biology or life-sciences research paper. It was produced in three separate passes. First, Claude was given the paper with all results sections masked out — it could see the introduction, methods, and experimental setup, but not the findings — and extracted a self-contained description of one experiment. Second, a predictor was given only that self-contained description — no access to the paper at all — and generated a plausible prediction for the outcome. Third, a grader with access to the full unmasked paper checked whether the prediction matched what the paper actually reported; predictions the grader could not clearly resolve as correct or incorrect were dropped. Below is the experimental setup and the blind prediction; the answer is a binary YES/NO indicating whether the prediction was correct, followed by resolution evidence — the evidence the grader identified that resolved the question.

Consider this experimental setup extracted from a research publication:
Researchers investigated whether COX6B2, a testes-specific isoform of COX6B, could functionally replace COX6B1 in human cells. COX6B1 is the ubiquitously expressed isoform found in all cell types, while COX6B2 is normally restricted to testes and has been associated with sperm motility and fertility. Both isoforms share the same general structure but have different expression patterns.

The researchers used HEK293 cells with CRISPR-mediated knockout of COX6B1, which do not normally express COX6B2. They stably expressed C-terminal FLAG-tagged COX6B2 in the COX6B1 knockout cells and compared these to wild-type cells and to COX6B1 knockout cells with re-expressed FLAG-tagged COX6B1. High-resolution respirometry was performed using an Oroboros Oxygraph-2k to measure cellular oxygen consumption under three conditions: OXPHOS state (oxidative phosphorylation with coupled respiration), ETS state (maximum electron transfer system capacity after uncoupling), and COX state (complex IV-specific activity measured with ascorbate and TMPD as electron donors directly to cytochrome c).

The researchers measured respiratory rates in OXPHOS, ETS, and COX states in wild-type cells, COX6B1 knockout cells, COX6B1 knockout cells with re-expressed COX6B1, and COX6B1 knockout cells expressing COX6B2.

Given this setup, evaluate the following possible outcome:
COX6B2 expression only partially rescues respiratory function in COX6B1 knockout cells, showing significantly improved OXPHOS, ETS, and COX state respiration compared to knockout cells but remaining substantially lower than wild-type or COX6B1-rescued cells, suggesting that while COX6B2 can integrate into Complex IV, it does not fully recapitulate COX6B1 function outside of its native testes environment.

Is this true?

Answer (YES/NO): NO